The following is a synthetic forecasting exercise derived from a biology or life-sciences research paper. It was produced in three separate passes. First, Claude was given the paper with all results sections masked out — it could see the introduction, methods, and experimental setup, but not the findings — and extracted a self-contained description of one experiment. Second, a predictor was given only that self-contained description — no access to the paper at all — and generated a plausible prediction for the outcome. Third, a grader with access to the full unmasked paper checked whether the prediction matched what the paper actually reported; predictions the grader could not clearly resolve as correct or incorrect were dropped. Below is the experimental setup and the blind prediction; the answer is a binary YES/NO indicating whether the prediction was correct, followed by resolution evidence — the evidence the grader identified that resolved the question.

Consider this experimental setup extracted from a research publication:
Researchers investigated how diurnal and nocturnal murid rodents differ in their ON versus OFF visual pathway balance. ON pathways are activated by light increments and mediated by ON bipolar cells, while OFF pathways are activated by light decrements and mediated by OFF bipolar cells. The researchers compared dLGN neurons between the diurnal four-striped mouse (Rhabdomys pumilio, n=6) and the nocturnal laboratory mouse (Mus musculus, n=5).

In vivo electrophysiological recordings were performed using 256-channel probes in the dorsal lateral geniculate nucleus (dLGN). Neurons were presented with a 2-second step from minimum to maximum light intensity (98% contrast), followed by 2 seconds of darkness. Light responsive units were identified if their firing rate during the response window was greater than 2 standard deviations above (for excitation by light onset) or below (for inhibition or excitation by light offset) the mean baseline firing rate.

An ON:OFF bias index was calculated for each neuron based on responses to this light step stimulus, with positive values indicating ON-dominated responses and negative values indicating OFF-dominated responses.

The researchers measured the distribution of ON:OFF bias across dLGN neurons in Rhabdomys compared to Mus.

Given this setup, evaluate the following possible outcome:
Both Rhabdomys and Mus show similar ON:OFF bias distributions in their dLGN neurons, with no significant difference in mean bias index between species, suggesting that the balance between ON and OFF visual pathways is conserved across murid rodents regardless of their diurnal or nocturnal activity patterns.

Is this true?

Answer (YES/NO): NO